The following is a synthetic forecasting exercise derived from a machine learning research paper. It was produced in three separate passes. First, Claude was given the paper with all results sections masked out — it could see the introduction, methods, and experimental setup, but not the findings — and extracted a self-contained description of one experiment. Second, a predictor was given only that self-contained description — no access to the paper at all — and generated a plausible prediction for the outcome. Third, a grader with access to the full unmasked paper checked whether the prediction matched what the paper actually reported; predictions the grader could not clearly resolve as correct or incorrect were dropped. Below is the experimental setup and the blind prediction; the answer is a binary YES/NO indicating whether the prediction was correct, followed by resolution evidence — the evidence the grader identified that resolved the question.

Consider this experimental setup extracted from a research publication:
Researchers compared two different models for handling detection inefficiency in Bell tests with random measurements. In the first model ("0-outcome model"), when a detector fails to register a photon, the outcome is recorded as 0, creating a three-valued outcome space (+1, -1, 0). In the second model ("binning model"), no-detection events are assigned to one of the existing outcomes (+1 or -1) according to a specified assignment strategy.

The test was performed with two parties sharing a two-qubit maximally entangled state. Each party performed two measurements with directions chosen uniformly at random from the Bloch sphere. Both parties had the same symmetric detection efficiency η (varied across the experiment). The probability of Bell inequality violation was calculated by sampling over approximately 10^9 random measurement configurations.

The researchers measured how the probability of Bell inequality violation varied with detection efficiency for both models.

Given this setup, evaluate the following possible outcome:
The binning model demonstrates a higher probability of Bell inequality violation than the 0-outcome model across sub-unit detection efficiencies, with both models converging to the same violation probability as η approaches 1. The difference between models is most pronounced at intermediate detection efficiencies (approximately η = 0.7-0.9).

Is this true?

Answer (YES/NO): NO